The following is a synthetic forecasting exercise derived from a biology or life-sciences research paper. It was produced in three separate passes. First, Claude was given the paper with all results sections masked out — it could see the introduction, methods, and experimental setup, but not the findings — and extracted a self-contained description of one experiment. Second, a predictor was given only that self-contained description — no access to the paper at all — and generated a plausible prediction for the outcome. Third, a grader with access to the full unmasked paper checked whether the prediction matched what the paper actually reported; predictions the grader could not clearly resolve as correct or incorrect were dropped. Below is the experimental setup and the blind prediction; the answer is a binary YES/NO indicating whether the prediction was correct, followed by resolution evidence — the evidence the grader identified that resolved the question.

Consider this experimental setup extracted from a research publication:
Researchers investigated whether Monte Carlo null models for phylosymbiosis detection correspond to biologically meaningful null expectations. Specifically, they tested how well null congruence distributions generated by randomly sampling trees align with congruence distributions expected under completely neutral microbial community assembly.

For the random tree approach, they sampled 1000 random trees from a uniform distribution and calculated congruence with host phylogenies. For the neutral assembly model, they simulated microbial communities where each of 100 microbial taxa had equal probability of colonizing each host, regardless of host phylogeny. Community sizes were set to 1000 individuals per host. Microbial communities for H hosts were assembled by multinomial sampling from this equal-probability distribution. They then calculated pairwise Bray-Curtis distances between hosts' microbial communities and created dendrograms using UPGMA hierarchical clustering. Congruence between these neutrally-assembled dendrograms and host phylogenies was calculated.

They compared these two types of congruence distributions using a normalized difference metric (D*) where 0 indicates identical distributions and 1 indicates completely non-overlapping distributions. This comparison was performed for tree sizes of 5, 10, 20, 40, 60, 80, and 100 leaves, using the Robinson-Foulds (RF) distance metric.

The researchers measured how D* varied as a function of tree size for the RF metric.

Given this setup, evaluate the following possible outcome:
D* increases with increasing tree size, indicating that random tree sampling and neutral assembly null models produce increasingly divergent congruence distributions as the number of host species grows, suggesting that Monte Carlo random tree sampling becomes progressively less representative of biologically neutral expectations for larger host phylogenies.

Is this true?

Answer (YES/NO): NO